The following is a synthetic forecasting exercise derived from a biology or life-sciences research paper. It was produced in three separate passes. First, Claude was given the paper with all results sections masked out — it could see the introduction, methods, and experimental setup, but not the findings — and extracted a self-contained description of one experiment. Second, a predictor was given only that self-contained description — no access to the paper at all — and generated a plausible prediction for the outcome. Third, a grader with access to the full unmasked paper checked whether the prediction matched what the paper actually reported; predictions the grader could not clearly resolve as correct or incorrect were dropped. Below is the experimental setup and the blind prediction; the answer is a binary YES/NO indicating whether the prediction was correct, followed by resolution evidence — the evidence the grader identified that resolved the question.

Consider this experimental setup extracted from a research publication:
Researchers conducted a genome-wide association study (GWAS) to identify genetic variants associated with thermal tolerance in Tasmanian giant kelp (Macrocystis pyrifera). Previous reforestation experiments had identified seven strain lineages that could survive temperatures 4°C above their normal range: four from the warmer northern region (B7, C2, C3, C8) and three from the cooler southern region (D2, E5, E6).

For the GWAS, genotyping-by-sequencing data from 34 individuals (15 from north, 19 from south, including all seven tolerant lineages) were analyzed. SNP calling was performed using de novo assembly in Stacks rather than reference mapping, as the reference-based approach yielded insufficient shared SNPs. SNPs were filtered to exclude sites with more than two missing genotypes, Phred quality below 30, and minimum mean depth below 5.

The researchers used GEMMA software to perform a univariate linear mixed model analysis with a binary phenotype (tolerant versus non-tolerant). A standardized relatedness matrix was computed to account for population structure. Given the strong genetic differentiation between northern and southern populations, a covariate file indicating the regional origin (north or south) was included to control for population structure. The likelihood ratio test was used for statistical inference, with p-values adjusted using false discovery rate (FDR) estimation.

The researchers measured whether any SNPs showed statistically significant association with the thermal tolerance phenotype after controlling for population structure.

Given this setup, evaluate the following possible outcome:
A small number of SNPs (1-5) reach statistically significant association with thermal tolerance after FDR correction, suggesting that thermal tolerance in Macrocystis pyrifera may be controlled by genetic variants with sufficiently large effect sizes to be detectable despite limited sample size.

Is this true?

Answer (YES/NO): YES